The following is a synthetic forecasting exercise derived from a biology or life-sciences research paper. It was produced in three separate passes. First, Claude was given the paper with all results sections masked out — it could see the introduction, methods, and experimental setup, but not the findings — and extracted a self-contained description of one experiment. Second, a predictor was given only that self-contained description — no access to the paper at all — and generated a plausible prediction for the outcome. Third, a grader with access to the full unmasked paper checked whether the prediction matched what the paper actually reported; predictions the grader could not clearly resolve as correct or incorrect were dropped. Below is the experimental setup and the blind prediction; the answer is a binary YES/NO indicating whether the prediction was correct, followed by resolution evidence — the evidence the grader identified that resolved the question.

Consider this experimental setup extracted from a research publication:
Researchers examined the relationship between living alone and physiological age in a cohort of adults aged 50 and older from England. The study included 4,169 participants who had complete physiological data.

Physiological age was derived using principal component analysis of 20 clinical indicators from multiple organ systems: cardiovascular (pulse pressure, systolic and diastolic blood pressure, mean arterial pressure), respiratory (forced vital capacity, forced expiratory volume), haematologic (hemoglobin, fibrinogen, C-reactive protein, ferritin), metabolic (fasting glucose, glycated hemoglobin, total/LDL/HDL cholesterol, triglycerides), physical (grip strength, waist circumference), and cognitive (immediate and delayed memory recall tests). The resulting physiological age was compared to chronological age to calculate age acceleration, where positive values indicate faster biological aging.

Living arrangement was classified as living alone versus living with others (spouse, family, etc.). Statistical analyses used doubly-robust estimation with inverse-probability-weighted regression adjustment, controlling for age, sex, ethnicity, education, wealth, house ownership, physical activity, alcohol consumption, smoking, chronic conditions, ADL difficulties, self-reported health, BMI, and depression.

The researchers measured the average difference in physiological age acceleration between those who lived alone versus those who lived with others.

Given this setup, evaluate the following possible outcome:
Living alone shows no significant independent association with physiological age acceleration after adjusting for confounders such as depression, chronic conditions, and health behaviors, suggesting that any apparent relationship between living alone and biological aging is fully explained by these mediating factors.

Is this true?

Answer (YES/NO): NO